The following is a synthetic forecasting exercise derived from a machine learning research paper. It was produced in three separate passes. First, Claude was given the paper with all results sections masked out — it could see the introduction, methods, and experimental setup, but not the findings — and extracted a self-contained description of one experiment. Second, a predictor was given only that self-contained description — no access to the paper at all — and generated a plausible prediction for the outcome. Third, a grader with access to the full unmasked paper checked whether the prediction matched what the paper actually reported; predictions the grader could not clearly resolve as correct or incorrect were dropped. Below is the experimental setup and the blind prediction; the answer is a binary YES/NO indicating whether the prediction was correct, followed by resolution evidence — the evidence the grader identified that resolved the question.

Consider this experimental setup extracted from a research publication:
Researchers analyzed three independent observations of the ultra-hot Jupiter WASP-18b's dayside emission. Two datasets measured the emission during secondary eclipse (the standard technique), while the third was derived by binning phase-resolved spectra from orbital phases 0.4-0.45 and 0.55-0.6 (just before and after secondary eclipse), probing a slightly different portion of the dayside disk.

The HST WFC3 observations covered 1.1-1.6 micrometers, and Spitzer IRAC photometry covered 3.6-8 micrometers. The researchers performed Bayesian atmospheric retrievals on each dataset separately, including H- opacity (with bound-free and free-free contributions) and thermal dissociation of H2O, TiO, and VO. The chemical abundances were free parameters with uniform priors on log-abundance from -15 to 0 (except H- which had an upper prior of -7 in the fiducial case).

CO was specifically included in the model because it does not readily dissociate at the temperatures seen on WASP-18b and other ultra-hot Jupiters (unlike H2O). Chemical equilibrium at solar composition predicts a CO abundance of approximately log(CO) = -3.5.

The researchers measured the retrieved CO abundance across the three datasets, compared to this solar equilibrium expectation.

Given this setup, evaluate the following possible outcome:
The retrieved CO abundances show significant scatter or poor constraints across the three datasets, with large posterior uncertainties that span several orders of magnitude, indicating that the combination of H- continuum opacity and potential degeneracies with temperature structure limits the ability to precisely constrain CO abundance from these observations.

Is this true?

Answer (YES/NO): NO